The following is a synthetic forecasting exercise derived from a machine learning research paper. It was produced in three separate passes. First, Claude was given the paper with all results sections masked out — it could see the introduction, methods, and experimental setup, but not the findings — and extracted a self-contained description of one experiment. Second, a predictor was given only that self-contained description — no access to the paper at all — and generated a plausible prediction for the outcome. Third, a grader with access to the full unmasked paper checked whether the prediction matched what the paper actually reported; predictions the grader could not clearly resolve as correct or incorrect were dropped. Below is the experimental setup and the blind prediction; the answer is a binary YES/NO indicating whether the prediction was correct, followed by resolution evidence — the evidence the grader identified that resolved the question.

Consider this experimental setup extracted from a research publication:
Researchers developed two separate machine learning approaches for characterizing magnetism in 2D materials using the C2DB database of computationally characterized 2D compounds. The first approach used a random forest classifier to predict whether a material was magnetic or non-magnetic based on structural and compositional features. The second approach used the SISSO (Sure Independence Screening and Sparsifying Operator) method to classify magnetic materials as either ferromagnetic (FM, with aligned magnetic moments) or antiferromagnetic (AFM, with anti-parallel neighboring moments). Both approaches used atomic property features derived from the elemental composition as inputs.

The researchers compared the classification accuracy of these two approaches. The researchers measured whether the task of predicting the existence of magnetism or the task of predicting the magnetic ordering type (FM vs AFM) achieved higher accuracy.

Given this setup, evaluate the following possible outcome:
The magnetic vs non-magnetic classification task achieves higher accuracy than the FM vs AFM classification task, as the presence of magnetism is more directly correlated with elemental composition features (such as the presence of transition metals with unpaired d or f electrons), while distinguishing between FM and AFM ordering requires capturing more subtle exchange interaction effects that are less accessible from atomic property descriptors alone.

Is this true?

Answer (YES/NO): NO